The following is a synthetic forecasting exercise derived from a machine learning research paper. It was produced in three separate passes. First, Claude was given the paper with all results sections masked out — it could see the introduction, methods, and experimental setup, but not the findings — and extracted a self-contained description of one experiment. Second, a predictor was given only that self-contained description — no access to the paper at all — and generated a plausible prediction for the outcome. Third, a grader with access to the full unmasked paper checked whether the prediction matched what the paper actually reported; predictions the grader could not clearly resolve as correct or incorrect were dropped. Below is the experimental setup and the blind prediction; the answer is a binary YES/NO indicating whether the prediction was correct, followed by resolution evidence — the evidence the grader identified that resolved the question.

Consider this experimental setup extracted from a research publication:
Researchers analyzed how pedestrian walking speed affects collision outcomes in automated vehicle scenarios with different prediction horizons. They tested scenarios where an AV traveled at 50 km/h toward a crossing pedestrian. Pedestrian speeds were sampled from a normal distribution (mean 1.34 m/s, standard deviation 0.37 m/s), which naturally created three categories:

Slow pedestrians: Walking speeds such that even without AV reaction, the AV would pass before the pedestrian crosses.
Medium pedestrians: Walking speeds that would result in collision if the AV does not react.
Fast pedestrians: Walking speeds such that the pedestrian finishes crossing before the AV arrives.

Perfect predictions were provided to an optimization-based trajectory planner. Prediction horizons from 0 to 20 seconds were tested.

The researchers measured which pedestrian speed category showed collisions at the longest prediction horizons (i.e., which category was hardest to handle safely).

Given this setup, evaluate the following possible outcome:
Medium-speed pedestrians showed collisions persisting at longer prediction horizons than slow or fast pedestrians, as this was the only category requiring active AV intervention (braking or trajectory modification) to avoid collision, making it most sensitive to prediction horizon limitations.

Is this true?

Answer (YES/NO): YES